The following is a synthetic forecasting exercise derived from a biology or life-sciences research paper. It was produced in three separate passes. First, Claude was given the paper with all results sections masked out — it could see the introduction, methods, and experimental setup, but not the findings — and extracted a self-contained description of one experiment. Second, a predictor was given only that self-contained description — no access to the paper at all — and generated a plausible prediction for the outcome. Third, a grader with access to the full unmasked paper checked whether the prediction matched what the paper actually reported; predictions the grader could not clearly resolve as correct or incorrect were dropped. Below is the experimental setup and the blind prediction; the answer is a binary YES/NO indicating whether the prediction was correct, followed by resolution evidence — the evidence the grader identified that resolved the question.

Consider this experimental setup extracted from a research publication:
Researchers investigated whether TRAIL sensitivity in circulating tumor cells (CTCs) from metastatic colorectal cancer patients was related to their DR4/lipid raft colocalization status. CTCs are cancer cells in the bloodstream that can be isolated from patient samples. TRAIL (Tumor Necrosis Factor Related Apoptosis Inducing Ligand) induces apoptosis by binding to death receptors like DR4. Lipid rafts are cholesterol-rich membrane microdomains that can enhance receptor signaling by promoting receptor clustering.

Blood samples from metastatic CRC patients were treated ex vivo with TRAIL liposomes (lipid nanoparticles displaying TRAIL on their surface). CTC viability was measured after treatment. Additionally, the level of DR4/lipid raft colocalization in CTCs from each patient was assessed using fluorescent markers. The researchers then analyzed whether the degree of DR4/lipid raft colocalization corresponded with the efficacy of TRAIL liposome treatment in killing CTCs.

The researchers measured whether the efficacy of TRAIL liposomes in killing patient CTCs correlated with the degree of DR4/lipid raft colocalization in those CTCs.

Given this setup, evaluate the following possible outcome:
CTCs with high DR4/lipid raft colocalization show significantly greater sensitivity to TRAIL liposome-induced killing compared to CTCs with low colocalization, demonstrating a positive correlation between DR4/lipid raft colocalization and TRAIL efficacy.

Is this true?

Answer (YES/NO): YES